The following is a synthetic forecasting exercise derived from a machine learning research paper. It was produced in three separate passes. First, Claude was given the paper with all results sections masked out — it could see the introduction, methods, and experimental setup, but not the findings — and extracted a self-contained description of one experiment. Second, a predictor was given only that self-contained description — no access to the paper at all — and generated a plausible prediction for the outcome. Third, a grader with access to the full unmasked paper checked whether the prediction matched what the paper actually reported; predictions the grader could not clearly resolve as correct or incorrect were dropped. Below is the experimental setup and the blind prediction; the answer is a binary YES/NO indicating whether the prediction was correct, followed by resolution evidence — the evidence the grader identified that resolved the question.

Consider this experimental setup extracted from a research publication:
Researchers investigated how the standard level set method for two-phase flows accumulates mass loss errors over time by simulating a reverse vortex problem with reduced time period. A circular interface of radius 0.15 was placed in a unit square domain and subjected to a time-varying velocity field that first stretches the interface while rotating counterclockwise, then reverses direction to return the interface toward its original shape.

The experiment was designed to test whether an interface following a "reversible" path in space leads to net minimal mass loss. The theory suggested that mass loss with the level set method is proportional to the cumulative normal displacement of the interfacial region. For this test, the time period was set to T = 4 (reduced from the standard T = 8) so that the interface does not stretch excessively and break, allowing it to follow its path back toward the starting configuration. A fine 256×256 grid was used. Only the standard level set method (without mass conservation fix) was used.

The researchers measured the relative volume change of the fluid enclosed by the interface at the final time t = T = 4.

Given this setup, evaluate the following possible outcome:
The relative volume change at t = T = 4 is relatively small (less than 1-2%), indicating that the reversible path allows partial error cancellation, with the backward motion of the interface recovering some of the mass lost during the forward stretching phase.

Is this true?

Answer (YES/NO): YES